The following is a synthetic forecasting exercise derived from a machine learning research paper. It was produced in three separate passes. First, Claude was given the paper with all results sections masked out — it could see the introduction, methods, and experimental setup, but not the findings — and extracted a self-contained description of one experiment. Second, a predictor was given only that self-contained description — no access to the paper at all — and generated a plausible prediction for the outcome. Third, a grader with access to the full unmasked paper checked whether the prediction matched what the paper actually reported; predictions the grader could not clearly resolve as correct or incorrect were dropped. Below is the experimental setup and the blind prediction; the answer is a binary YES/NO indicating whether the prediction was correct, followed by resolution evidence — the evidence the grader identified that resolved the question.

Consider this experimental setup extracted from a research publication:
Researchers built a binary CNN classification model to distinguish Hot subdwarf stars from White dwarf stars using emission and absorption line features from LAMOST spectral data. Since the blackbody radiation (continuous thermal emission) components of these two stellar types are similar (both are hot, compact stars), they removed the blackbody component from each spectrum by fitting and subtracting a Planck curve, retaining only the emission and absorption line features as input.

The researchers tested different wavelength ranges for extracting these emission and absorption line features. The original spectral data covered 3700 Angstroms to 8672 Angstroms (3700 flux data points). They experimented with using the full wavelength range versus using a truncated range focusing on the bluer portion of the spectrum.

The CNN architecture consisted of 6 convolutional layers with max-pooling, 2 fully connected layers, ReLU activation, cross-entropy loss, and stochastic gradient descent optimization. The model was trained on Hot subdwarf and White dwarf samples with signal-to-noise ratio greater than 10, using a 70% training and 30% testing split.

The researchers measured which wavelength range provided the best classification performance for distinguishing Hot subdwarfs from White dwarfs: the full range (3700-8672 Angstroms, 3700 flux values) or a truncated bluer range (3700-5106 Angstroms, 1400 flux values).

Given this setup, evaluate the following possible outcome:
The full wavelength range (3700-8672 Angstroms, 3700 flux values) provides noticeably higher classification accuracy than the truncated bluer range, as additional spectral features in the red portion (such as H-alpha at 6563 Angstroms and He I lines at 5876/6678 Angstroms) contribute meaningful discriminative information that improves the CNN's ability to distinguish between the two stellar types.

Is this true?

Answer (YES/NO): NO